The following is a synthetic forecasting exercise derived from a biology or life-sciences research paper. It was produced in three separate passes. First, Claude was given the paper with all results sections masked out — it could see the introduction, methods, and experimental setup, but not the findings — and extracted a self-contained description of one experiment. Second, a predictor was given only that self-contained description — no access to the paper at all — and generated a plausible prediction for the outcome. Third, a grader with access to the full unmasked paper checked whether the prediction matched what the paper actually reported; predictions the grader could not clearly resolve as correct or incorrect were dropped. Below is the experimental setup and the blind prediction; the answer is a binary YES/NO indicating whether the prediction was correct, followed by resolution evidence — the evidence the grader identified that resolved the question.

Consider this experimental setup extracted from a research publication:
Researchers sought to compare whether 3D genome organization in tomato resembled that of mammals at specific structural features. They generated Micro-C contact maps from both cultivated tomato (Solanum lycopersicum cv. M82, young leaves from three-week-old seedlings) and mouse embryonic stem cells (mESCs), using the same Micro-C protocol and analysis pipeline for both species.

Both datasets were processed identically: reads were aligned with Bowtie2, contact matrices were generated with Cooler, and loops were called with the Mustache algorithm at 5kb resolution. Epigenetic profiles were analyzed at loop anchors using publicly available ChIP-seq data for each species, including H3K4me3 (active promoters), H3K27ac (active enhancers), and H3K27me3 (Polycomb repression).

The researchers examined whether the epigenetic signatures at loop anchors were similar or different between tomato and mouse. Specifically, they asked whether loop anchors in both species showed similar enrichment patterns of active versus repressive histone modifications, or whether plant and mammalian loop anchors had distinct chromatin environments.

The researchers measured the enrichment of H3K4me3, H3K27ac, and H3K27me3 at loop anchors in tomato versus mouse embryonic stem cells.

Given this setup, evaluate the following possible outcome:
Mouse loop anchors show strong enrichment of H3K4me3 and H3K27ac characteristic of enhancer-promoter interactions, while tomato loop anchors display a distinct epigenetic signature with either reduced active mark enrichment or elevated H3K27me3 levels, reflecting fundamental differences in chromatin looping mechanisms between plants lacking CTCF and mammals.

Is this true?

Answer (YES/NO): YES